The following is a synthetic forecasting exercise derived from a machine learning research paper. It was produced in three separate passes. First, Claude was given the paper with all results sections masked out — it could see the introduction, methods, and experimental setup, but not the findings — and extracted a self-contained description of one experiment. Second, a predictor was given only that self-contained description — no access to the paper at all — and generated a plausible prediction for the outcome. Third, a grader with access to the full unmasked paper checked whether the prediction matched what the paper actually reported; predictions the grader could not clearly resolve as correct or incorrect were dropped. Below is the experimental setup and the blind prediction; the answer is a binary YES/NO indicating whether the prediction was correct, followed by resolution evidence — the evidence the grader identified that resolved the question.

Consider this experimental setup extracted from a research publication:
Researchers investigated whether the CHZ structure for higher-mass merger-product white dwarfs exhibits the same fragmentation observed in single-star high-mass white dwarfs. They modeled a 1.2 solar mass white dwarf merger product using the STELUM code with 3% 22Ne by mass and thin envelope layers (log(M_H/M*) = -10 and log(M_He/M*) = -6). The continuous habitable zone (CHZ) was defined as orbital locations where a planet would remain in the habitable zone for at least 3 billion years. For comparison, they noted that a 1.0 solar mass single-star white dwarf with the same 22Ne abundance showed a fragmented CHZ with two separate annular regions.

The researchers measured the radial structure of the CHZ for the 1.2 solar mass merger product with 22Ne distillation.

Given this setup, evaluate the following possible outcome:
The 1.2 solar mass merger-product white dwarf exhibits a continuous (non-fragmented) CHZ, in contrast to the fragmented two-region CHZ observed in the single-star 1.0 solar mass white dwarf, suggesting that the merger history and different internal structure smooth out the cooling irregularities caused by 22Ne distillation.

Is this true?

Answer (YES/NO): YES